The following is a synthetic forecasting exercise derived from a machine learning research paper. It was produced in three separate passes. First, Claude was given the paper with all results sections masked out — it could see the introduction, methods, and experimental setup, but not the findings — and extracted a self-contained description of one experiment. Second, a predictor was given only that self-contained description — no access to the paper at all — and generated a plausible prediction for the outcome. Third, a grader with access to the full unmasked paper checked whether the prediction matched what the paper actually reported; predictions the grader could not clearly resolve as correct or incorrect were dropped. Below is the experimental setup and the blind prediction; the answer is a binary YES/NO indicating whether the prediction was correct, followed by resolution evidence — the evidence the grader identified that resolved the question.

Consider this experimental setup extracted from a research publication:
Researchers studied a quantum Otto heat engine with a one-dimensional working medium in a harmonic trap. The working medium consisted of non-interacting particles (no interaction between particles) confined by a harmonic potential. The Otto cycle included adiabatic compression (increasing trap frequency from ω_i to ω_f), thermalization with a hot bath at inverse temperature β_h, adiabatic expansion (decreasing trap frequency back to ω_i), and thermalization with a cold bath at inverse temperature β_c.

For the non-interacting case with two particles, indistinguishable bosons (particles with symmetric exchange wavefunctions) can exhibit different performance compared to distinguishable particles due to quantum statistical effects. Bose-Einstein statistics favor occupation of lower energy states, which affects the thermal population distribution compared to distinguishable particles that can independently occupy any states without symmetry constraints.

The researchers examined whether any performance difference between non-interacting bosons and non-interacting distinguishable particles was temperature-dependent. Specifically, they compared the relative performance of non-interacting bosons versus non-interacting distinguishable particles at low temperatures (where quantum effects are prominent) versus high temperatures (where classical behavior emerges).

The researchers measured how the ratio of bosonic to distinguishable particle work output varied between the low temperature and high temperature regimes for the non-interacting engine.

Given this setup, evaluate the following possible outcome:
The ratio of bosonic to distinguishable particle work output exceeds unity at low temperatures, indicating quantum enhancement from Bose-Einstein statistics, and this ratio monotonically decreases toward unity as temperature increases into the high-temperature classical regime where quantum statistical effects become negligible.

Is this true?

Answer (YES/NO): NO